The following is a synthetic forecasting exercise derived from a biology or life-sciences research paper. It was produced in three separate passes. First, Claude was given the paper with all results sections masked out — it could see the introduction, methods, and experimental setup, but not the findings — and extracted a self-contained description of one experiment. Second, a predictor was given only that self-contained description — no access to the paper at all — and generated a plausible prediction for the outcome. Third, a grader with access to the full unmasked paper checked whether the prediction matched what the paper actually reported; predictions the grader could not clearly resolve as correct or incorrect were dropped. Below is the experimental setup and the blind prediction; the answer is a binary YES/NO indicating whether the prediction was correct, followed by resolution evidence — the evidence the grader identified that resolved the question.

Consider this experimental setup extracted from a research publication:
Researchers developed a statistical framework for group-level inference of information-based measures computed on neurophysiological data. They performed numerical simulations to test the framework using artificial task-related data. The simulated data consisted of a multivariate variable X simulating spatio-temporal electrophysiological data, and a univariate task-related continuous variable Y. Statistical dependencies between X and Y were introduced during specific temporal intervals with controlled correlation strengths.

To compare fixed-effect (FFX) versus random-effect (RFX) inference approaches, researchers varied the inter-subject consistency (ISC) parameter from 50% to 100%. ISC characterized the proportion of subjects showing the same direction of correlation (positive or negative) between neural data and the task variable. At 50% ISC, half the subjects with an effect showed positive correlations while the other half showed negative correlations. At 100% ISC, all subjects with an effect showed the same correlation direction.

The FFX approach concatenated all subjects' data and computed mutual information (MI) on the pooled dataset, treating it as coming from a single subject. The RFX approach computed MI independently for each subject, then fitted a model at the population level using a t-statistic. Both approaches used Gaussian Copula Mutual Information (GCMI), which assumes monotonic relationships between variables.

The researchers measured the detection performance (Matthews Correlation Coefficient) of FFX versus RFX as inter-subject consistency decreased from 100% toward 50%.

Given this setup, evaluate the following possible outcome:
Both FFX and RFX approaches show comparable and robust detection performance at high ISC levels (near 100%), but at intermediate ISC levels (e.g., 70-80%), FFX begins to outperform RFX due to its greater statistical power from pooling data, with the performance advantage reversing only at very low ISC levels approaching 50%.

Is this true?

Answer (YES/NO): NO